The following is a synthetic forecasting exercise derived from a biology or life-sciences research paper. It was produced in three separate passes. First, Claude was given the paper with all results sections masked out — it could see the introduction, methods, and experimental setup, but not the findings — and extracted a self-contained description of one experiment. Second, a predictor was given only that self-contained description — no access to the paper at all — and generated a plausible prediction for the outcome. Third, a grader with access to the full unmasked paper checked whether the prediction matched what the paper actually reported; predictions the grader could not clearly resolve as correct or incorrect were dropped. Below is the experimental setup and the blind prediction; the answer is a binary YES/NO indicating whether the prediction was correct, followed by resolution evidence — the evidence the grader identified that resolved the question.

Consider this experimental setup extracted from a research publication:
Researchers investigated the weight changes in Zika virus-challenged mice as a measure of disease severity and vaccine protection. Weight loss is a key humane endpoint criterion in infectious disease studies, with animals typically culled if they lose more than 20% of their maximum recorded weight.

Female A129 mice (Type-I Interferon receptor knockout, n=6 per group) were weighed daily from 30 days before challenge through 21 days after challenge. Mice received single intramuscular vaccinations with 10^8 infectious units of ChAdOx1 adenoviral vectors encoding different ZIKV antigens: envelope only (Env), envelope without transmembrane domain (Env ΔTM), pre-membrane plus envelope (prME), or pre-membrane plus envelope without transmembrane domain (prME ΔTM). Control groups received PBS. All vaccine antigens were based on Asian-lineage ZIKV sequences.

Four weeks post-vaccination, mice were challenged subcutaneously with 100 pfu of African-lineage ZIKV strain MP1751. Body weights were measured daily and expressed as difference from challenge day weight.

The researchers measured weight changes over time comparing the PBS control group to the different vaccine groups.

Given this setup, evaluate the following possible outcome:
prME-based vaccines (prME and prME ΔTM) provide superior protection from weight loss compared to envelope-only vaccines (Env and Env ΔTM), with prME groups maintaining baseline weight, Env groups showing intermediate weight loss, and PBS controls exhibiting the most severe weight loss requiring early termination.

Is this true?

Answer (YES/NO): NO